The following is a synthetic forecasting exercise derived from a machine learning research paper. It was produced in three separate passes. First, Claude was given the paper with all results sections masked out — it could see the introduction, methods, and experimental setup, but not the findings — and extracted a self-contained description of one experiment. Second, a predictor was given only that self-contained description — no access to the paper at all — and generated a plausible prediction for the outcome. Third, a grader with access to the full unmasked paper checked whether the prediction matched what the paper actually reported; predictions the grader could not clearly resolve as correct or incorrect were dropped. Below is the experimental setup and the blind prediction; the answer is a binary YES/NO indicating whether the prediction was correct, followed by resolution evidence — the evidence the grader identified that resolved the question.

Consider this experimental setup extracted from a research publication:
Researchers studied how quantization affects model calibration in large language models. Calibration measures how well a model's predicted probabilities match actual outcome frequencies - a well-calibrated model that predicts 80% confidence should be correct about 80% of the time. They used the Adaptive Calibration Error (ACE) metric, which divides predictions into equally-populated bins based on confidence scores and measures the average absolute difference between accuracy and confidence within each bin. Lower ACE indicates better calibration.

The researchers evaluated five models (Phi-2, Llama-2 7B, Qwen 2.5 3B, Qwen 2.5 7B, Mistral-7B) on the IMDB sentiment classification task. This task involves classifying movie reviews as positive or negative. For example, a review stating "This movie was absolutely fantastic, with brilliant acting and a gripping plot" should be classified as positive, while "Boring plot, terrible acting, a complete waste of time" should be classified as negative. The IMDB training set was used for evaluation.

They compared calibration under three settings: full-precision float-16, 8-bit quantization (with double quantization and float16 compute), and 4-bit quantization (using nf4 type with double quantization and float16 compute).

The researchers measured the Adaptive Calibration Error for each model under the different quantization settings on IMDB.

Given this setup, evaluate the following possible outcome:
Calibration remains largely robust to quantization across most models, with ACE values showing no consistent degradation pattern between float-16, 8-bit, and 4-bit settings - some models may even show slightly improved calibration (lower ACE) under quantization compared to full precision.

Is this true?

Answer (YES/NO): YES